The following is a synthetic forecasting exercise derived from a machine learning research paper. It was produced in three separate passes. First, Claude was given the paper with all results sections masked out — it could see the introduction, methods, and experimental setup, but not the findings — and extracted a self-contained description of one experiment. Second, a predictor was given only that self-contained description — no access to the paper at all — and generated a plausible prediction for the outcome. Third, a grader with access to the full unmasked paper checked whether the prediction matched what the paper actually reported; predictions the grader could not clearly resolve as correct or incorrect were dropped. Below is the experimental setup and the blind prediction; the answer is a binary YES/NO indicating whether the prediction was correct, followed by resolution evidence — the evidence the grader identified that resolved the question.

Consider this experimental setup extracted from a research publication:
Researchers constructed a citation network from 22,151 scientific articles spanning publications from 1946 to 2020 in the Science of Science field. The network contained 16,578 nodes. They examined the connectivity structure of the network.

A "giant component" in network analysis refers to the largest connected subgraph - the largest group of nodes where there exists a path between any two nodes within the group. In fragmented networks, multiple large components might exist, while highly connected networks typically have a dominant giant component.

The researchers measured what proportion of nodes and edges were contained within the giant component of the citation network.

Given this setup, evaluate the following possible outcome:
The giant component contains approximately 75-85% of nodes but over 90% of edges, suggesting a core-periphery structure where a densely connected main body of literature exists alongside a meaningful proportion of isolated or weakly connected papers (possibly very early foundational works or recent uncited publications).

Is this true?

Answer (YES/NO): NO